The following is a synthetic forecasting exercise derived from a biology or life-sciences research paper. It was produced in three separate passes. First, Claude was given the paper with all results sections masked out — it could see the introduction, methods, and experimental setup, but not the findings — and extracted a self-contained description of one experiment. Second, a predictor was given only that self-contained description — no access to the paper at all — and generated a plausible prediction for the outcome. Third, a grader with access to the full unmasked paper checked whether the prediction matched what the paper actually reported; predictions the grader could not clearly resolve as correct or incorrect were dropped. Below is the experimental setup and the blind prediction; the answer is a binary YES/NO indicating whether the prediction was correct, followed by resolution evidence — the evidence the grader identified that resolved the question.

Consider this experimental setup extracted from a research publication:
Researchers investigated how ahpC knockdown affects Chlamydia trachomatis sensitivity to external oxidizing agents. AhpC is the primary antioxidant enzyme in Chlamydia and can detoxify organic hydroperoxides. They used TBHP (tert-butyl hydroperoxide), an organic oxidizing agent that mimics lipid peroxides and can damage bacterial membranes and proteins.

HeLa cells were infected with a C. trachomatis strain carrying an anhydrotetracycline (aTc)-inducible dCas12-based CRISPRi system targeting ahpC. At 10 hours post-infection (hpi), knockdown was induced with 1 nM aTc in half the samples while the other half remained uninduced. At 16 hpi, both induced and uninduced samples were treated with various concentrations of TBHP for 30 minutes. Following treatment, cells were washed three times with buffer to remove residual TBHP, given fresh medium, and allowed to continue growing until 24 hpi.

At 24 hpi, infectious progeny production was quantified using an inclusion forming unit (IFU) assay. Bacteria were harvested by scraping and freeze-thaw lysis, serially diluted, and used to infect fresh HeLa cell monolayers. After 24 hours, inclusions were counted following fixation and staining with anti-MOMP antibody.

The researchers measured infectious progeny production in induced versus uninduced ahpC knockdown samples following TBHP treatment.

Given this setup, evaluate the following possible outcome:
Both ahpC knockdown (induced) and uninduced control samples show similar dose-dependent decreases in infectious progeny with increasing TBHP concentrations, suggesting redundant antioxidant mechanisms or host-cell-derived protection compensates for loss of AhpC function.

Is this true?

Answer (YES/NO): NO